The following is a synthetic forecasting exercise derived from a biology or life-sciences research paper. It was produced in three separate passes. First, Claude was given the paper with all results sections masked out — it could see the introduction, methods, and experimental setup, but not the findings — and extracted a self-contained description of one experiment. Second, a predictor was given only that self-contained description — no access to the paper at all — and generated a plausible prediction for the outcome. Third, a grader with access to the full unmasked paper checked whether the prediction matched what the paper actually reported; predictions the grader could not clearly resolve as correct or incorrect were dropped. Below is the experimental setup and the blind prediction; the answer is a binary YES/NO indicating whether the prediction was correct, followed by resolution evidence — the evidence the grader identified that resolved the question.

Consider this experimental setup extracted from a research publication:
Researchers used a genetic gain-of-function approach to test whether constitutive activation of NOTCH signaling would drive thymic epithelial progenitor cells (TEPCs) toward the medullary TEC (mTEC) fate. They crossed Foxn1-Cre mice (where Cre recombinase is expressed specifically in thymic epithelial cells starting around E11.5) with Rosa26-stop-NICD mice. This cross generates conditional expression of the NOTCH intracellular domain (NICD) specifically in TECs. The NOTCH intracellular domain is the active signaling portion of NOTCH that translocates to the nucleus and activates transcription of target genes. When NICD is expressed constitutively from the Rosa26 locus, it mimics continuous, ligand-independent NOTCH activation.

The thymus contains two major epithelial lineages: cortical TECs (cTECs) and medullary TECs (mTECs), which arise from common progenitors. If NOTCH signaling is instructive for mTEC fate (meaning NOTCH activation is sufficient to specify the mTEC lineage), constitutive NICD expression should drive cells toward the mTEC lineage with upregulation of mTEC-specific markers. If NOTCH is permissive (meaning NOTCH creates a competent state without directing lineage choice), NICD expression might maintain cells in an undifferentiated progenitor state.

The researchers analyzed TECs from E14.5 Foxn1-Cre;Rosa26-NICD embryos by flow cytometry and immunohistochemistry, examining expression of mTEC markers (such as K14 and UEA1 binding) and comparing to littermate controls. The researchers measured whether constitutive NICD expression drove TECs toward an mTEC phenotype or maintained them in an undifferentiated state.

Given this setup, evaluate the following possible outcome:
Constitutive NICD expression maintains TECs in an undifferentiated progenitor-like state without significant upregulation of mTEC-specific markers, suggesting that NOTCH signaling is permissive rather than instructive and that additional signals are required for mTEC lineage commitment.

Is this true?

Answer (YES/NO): YES